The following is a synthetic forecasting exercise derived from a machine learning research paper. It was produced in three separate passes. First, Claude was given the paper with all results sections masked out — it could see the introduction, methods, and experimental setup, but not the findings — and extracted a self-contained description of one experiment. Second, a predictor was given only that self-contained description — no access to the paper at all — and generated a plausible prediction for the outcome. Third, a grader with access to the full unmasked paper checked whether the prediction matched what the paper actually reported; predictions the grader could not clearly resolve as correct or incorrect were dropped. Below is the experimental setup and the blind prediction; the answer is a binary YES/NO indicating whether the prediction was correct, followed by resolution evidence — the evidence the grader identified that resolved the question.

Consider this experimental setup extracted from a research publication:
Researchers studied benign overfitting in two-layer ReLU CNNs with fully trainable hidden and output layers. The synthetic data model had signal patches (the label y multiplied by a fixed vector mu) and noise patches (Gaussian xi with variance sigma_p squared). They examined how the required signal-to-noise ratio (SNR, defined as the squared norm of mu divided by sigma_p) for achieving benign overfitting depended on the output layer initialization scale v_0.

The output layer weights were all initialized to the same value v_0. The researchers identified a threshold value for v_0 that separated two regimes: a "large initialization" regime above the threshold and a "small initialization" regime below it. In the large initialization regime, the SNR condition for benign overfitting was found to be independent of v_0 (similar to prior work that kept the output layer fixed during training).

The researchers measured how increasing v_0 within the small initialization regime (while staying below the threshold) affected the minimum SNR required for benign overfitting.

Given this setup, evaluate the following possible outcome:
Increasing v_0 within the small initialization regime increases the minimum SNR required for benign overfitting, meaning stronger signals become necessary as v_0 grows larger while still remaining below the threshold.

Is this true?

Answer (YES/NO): NO